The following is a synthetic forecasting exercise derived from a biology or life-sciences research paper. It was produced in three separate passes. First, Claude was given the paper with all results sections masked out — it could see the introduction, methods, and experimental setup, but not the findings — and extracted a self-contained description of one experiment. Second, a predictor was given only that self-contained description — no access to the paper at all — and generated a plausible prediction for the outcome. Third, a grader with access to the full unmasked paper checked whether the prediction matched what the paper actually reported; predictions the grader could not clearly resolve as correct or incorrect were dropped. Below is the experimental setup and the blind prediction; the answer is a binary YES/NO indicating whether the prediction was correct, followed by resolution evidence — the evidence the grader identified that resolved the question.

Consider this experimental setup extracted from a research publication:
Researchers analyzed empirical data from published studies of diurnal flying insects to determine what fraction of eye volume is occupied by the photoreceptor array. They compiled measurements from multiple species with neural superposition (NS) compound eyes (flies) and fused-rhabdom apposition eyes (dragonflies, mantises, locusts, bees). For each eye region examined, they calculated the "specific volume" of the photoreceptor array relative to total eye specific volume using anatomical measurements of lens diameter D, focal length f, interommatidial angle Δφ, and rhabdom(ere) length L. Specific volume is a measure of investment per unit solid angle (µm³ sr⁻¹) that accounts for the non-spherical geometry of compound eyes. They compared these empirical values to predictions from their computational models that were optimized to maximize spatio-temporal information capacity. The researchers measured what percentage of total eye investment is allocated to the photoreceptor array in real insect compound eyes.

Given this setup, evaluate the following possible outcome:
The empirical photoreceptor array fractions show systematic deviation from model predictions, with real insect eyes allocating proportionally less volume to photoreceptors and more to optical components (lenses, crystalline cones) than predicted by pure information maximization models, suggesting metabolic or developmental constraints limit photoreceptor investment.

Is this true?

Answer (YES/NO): NO